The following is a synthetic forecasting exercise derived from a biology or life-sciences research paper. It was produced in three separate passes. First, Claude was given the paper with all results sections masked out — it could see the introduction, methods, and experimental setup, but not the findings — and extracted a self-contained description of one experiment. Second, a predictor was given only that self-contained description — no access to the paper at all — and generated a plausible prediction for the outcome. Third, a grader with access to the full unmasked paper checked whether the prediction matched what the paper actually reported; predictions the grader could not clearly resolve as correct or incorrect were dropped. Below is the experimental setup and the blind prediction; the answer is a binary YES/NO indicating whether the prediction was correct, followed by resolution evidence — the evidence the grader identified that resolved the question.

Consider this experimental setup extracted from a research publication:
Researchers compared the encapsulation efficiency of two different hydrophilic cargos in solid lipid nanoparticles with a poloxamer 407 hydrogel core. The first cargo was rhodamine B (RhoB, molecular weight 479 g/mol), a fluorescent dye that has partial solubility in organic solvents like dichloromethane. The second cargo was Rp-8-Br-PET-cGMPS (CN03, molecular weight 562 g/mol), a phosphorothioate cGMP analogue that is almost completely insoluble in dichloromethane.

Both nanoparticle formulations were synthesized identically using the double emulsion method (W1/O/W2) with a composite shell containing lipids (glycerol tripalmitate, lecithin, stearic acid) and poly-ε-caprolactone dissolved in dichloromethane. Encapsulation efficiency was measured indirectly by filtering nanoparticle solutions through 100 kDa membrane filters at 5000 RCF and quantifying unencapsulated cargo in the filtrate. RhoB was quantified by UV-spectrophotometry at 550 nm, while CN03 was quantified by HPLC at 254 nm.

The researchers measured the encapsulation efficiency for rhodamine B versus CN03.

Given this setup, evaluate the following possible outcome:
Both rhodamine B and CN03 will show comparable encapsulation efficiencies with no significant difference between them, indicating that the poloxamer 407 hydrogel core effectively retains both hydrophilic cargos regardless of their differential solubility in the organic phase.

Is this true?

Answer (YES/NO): NO